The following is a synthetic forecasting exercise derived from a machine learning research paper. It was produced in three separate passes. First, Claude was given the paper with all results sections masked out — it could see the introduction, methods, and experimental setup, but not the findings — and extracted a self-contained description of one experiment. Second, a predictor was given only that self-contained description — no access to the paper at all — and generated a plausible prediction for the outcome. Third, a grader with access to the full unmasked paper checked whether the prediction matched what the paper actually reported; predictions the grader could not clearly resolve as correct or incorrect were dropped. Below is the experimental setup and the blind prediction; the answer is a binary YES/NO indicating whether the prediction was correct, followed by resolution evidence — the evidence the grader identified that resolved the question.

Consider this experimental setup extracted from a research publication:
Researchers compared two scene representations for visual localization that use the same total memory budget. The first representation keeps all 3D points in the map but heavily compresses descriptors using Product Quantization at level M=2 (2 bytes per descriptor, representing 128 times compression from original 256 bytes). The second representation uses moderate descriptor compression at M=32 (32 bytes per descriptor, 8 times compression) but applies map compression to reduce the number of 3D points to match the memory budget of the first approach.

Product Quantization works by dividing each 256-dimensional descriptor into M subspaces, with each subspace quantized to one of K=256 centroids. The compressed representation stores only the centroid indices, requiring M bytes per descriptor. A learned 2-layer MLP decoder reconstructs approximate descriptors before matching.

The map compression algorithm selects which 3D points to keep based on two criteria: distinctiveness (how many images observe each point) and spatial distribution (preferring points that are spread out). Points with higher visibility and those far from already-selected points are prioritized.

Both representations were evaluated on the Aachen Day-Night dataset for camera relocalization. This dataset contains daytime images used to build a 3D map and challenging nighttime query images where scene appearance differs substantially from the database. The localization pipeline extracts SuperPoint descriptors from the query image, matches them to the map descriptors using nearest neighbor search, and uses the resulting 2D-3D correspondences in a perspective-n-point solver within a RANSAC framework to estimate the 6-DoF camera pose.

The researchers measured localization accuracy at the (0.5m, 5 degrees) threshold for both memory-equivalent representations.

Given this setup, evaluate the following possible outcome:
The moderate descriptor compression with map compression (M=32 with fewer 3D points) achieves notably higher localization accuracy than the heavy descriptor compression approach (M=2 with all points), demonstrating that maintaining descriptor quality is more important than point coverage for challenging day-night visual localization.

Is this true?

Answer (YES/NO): NO